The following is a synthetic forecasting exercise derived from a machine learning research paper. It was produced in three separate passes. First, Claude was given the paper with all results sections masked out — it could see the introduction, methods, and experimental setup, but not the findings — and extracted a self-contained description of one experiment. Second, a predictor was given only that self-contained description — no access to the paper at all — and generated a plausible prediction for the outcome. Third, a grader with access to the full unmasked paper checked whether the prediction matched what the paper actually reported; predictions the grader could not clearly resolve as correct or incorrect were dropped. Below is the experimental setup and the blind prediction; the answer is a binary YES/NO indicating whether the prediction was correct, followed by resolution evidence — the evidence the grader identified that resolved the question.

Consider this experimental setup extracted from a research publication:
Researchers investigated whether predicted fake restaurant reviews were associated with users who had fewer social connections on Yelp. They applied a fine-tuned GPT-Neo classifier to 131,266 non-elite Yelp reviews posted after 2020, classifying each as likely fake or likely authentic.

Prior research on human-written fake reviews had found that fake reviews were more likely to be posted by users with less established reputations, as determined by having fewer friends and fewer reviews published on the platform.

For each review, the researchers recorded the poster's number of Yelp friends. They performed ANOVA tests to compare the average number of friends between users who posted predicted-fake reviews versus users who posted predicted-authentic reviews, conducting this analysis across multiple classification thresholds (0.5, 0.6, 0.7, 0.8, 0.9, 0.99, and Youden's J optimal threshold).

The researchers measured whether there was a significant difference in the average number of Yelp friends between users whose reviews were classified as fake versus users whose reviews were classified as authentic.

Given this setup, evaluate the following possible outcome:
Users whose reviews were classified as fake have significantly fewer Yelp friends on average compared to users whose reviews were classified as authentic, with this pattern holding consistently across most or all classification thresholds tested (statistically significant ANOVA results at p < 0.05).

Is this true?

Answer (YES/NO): YES